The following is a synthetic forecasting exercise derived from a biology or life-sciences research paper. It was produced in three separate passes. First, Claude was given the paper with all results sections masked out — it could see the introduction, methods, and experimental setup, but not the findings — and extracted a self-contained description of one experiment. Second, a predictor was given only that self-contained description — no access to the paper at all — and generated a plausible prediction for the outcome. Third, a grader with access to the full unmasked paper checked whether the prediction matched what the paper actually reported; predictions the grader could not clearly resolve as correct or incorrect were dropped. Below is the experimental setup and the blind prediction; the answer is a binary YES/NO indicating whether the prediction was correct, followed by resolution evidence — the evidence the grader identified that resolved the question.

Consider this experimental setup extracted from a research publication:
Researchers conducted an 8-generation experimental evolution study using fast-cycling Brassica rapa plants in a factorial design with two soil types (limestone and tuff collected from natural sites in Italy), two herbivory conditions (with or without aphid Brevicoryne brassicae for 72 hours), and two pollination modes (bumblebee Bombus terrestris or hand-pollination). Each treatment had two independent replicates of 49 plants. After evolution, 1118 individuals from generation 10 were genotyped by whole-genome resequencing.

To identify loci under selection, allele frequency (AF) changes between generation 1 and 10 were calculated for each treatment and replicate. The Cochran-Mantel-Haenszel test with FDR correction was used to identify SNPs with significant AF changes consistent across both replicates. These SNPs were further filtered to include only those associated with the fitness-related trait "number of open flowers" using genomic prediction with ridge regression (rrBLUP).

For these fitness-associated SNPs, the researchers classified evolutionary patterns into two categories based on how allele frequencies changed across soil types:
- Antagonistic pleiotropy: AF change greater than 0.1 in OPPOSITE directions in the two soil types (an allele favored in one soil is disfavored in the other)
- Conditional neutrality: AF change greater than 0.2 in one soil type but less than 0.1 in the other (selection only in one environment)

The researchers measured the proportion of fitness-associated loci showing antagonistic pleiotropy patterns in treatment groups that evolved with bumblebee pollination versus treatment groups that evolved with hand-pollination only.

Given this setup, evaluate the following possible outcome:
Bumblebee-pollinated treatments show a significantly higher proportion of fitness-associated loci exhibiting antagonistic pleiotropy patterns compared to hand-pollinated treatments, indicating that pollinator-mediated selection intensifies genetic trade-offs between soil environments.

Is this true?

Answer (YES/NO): YES